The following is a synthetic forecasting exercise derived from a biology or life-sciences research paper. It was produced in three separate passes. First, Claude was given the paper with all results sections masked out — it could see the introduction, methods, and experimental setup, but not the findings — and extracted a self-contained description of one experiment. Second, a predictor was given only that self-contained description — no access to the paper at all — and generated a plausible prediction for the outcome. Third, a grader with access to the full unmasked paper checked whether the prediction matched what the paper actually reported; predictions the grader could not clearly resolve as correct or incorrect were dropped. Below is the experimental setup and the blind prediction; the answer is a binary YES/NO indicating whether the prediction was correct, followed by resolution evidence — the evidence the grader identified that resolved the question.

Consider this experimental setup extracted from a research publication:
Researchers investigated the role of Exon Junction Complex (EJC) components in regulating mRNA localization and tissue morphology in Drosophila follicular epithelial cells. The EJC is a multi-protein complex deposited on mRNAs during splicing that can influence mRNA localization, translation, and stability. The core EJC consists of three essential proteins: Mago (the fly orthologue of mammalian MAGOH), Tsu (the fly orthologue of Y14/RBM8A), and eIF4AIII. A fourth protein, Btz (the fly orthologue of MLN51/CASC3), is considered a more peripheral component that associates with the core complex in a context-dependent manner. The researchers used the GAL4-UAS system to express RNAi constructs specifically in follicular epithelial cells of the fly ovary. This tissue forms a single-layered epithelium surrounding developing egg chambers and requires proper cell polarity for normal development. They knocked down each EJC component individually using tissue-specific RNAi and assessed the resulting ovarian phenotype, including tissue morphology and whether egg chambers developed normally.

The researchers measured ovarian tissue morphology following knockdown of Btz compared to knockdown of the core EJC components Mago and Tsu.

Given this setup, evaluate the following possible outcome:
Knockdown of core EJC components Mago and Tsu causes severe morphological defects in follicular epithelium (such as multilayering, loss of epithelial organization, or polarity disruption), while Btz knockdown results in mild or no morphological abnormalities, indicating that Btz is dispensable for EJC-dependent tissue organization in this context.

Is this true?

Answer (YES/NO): YES